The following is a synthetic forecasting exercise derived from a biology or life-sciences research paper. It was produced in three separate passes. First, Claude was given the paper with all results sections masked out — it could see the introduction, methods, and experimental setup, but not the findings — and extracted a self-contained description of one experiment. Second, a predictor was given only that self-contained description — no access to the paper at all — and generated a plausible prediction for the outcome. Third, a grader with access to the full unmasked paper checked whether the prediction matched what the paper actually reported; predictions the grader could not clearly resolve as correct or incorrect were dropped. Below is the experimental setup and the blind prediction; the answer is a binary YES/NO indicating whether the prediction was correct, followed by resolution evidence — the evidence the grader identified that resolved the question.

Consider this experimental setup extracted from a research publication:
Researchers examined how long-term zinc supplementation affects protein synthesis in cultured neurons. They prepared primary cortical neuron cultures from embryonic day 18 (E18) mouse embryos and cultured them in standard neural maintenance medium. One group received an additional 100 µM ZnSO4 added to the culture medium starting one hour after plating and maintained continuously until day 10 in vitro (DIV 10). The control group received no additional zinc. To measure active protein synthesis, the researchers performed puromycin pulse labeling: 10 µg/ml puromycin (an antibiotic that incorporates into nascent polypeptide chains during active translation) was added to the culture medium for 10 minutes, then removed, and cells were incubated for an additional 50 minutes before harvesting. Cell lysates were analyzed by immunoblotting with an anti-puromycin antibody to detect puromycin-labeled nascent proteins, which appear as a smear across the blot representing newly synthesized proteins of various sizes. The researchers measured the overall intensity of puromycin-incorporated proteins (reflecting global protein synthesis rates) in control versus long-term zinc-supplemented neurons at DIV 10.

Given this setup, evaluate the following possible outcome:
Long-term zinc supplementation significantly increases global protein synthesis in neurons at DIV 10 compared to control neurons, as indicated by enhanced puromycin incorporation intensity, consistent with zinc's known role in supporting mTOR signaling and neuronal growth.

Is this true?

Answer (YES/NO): YES